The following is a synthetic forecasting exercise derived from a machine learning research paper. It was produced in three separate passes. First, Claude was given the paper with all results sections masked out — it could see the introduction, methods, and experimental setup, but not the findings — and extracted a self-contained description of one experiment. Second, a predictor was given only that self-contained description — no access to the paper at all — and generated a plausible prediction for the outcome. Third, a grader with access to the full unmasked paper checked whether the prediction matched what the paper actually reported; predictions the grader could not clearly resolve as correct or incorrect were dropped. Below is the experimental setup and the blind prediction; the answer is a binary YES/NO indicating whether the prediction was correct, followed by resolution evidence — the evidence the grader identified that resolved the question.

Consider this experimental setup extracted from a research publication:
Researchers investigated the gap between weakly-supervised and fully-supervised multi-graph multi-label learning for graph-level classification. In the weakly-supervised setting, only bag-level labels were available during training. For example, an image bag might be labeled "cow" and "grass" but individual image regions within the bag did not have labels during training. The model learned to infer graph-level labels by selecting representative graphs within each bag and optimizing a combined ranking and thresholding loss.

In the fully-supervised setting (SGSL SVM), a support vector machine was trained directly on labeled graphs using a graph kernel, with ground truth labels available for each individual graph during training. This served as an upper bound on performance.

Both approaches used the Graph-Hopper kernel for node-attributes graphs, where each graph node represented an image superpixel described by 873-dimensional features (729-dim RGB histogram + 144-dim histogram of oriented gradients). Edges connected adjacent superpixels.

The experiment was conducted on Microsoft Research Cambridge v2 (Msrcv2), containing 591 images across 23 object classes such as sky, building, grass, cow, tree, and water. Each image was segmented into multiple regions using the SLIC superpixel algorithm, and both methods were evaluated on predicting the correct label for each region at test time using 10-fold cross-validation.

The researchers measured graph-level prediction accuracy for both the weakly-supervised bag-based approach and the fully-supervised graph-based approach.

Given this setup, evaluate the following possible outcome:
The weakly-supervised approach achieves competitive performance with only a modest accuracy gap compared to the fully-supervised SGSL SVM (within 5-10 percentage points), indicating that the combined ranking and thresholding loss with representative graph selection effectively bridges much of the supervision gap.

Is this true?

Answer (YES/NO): NO